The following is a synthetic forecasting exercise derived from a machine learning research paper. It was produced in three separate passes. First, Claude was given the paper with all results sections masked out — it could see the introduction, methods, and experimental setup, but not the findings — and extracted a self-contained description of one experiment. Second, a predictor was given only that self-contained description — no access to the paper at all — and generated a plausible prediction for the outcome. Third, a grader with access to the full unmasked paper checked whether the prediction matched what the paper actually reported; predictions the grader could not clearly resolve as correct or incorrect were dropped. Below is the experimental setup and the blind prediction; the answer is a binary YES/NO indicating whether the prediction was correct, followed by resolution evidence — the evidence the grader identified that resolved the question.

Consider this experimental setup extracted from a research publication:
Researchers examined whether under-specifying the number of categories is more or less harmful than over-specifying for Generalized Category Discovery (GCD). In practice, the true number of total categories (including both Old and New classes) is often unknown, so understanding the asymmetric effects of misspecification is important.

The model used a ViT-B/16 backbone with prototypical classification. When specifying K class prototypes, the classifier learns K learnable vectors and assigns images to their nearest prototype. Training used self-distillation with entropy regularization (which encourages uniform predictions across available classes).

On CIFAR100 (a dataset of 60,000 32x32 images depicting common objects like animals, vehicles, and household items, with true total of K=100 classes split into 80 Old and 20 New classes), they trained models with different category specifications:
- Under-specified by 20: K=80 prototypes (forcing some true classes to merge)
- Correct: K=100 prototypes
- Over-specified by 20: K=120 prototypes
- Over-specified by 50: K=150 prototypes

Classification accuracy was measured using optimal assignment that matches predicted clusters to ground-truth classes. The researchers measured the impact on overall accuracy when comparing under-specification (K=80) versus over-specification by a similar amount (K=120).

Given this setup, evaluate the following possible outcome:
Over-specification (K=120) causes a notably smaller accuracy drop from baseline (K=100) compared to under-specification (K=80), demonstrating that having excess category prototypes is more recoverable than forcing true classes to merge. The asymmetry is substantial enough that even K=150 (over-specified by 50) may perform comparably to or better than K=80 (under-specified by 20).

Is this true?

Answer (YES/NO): YES